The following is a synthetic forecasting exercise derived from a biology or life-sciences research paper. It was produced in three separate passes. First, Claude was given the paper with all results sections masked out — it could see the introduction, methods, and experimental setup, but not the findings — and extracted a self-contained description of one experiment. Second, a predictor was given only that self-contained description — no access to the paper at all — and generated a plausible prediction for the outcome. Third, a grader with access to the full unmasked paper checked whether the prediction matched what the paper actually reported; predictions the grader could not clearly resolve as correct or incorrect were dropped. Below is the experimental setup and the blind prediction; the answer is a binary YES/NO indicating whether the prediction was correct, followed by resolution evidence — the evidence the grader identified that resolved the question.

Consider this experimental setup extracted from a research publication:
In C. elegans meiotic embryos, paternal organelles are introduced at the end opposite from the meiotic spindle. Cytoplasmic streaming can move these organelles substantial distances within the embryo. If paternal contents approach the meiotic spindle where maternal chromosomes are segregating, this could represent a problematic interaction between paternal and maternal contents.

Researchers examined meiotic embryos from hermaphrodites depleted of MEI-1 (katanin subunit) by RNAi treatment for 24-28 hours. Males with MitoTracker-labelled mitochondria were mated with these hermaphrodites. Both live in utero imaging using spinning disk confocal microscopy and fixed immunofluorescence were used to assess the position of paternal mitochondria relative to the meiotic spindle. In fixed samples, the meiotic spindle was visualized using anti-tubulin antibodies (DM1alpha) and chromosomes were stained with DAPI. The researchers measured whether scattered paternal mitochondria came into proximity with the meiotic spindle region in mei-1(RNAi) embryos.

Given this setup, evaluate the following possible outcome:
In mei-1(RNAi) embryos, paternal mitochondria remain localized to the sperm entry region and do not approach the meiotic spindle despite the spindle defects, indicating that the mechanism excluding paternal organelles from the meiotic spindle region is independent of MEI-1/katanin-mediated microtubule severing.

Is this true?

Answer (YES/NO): NO